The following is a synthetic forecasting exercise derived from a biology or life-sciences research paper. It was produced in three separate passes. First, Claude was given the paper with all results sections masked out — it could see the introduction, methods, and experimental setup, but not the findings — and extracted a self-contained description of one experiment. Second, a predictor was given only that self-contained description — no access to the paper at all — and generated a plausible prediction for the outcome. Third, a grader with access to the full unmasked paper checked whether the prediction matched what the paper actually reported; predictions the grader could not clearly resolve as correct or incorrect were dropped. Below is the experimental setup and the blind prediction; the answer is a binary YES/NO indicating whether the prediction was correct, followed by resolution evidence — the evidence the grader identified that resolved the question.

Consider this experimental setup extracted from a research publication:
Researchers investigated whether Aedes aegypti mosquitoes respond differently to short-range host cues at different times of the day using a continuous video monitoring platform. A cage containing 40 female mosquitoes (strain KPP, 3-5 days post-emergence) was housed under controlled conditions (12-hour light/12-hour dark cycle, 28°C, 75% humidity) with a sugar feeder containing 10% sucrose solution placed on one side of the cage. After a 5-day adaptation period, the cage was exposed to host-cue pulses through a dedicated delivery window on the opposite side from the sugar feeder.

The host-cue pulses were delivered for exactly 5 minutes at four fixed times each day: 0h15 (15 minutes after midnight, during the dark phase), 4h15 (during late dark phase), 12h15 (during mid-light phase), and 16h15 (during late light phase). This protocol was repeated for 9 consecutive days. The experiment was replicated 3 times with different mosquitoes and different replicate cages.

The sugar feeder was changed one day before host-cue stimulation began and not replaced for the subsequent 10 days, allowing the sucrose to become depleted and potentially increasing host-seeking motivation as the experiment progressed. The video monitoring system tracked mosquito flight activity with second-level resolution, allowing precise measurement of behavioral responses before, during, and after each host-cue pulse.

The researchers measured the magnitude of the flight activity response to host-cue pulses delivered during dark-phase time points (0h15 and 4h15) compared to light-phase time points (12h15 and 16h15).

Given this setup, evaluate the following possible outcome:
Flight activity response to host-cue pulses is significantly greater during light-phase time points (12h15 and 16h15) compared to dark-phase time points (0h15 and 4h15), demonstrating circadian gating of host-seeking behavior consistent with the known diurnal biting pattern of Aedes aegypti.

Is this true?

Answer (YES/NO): YES